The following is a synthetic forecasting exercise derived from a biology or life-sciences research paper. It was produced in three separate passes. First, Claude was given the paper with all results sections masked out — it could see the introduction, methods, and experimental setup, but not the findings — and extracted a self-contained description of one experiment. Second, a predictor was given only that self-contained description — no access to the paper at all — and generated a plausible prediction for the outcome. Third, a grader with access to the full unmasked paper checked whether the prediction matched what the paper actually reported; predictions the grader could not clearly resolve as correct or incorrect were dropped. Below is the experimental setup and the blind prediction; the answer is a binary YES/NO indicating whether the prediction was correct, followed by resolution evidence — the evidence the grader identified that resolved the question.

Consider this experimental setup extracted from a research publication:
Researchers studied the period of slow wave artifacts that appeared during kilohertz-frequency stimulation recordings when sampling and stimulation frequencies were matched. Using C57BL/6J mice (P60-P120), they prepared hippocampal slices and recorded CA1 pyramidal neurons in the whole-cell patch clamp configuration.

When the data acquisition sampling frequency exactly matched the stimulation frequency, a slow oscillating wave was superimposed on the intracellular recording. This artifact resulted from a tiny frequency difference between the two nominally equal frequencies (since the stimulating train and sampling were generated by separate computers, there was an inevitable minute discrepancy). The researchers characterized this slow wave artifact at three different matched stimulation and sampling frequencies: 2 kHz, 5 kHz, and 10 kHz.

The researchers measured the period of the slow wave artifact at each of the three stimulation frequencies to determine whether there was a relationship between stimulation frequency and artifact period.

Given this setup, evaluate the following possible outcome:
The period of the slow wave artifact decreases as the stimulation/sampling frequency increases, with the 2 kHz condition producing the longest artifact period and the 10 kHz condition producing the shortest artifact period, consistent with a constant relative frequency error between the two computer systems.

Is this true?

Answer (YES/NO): YES